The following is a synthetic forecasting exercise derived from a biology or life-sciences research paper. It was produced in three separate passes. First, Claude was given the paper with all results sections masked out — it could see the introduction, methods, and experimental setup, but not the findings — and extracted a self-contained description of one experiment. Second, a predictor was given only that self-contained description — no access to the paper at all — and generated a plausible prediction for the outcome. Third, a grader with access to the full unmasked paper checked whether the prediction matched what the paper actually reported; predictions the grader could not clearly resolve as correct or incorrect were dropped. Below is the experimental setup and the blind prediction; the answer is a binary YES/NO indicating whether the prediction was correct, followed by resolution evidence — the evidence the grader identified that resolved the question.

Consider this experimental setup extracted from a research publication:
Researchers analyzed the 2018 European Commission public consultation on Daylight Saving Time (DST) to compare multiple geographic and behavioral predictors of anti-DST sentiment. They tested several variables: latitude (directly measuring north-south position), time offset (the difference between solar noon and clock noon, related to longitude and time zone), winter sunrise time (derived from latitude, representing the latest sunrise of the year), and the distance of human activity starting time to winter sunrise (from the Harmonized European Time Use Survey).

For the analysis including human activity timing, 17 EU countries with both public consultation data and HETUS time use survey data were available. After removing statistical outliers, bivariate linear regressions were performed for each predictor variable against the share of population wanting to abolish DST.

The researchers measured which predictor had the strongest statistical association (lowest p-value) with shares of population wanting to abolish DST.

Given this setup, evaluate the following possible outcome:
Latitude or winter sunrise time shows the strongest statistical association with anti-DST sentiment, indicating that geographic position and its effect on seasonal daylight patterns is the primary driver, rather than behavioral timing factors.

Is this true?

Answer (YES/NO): NO